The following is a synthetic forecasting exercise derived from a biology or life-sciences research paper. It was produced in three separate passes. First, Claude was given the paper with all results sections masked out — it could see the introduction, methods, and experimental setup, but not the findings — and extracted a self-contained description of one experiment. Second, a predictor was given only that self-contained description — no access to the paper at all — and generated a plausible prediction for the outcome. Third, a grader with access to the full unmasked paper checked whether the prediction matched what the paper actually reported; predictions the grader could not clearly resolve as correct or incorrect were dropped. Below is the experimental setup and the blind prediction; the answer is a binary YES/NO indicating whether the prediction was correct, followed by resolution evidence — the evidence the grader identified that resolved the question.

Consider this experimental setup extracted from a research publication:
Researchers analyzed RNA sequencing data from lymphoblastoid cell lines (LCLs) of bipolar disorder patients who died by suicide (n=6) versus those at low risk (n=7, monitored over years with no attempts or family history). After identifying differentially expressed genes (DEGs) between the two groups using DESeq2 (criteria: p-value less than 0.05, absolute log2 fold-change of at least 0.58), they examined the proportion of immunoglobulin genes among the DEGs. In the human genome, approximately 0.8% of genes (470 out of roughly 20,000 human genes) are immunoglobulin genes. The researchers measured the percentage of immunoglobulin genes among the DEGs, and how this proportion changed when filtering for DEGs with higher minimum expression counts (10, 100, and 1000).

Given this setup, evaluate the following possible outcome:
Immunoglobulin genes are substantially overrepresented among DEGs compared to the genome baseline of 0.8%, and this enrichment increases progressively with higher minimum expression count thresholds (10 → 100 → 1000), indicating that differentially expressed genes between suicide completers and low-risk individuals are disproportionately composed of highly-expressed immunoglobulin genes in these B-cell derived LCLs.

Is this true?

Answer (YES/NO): YES